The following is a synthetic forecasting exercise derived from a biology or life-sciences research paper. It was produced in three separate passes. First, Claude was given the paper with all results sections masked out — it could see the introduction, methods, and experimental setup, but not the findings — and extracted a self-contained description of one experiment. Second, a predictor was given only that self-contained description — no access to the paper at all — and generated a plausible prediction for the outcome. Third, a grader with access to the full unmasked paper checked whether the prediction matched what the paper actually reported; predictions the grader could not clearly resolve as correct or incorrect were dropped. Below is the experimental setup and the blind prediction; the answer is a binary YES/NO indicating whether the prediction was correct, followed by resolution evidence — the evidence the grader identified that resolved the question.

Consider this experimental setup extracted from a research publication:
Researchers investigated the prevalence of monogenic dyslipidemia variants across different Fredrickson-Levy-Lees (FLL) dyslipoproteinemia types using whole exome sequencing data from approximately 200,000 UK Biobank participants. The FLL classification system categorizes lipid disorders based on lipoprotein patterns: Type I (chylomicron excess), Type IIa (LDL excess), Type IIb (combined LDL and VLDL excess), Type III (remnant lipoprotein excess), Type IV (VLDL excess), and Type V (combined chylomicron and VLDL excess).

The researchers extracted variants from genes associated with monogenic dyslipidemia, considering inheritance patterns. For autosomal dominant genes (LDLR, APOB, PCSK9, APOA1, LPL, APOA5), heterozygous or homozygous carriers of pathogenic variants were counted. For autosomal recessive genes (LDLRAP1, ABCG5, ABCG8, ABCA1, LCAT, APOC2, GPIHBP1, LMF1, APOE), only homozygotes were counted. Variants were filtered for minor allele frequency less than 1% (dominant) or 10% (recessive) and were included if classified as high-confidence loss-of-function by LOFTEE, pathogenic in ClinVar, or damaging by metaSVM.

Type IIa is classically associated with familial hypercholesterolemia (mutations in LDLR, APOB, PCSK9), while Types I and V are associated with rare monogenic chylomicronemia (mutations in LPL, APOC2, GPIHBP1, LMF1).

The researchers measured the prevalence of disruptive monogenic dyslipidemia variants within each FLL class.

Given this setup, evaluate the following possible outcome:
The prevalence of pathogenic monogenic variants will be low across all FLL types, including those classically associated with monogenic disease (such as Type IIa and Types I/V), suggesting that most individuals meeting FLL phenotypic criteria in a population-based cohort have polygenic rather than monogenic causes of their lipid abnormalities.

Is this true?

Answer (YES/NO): YES